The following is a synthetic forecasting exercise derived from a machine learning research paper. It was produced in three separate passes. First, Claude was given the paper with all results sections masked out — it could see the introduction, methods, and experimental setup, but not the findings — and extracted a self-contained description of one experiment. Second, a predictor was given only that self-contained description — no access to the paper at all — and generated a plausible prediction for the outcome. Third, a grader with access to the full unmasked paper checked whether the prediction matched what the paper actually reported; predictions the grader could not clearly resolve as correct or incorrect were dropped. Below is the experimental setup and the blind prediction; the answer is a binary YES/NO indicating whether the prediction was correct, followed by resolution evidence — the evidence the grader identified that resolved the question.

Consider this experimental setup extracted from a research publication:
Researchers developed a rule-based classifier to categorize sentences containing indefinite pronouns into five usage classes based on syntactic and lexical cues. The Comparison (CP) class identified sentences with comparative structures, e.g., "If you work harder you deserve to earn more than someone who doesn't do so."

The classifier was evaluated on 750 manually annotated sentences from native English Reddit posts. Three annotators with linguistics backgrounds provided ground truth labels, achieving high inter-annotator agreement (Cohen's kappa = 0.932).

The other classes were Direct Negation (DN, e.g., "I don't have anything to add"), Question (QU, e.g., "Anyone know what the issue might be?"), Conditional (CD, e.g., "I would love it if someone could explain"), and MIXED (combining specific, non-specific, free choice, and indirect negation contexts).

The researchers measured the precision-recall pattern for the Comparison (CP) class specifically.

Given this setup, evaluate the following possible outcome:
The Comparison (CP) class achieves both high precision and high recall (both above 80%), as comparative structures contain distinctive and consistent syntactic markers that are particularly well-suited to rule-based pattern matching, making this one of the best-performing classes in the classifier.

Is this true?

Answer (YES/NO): YES